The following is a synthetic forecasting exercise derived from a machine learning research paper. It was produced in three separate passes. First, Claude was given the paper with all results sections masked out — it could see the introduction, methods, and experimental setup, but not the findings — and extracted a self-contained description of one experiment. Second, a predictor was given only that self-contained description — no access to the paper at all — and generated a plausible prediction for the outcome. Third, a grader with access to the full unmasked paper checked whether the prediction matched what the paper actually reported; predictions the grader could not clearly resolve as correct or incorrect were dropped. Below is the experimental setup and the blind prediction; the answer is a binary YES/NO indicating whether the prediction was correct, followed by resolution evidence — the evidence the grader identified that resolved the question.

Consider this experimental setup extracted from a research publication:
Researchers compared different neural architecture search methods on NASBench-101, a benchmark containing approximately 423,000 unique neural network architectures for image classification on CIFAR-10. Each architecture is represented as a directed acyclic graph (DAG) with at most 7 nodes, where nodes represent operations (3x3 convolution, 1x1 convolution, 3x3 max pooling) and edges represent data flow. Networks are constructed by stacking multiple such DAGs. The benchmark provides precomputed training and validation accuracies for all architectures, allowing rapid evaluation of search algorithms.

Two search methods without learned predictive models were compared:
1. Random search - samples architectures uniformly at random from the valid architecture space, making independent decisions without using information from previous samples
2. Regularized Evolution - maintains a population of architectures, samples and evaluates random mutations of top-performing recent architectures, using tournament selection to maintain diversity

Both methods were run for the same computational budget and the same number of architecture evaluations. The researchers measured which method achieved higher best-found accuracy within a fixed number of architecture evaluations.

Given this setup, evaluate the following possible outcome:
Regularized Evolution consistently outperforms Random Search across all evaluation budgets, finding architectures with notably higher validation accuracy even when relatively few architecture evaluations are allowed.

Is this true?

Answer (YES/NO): NO